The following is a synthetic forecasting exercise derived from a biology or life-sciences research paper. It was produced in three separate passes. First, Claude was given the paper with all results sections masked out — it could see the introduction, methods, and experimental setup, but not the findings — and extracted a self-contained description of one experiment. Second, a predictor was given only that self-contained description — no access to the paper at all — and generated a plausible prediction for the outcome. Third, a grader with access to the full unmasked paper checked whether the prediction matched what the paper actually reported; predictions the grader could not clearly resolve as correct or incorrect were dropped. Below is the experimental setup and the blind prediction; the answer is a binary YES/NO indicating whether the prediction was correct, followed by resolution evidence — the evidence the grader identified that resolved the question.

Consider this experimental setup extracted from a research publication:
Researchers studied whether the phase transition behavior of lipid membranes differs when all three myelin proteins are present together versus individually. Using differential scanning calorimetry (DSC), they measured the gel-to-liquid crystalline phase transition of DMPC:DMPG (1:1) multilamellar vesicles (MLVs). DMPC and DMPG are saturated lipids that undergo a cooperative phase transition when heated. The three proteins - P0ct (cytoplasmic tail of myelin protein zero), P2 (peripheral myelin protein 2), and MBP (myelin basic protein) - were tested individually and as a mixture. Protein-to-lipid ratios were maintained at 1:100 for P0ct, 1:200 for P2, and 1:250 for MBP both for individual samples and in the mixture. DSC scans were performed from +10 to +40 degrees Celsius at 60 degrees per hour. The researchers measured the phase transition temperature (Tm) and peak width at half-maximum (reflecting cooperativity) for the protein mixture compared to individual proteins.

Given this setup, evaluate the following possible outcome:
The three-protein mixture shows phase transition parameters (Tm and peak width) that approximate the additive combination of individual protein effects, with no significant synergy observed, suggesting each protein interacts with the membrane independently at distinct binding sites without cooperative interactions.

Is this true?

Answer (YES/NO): NO